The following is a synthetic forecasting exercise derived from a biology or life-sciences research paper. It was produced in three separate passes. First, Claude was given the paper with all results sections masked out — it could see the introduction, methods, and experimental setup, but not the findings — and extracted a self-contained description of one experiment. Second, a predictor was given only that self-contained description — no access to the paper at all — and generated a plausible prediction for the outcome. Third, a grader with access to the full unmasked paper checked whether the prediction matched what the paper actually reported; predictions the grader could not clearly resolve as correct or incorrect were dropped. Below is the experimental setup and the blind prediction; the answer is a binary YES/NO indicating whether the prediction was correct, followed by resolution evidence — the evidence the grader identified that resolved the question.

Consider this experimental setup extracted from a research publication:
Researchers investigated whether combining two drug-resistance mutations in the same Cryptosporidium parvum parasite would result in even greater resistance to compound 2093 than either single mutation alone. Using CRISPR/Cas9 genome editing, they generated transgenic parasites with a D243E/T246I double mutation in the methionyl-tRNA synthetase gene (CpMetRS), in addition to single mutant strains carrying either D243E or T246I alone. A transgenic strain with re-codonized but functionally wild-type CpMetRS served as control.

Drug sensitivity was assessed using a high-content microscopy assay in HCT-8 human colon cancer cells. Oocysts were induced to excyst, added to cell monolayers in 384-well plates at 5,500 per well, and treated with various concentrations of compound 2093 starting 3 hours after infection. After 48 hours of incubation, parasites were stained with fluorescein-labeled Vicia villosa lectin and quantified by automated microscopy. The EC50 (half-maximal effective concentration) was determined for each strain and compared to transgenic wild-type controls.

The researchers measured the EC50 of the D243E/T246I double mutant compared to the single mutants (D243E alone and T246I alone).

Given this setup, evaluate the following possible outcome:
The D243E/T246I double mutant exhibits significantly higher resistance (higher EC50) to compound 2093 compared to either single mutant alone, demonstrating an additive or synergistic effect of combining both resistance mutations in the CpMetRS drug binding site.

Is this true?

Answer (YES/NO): NO